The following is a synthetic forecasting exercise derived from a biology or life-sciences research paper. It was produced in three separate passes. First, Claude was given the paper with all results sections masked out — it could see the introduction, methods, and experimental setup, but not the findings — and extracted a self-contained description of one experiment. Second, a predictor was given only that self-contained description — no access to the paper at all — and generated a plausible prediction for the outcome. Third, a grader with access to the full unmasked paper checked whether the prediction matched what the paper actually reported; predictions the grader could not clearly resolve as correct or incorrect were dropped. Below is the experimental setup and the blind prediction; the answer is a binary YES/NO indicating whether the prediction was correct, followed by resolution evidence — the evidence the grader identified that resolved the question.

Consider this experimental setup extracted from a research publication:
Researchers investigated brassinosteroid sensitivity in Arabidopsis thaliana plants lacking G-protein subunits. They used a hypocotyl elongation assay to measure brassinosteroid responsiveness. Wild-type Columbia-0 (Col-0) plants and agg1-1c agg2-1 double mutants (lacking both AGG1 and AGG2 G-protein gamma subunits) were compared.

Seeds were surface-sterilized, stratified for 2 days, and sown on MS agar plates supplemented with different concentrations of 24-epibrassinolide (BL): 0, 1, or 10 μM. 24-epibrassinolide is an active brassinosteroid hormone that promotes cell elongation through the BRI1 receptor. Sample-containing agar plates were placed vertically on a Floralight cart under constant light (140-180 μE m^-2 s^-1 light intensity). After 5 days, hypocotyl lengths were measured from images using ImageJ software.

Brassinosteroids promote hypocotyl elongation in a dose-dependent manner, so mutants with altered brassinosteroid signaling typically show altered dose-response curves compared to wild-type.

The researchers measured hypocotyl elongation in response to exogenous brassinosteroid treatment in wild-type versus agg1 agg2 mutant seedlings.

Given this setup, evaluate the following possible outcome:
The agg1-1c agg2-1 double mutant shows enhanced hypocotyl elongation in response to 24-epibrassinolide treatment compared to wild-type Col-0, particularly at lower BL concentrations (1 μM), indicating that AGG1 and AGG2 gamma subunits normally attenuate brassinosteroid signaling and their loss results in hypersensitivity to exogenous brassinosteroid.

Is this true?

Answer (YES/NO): NO